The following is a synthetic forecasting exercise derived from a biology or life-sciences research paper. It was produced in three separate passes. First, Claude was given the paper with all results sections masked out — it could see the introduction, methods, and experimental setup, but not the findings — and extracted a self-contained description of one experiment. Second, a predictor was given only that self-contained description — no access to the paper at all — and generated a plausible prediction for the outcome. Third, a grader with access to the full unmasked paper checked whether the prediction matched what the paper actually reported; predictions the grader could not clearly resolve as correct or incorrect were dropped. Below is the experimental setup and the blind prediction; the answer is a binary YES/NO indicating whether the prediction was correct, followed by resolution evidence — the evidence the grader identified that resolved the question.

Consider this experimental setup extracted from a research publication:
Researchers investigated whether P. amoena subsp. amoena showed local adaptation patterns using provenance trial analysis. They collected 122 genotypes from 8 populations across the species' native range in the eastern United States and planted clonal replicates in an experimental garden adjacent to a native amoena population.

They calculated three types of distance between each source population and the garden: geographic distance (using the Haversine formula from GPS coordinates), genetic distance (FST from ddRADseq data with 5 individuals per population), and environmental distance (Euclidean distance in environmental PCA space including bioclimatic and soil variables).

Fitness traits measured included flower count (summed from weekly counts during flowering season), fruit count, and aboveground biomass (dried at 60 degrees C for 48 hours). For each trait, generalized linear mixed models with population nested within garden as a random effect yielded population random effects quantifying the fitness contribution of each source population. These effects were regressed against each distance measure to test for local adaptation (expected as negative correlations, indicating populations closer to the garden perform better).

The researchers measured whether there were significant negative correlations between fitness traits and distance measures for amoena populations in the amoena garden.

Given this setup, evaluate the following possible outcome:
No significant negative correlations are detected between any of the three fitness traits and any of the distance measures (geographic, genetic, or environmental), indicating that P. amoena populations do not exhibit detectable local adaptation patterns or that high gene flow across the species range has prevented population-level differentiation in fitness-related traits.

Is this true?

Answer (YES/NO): YES